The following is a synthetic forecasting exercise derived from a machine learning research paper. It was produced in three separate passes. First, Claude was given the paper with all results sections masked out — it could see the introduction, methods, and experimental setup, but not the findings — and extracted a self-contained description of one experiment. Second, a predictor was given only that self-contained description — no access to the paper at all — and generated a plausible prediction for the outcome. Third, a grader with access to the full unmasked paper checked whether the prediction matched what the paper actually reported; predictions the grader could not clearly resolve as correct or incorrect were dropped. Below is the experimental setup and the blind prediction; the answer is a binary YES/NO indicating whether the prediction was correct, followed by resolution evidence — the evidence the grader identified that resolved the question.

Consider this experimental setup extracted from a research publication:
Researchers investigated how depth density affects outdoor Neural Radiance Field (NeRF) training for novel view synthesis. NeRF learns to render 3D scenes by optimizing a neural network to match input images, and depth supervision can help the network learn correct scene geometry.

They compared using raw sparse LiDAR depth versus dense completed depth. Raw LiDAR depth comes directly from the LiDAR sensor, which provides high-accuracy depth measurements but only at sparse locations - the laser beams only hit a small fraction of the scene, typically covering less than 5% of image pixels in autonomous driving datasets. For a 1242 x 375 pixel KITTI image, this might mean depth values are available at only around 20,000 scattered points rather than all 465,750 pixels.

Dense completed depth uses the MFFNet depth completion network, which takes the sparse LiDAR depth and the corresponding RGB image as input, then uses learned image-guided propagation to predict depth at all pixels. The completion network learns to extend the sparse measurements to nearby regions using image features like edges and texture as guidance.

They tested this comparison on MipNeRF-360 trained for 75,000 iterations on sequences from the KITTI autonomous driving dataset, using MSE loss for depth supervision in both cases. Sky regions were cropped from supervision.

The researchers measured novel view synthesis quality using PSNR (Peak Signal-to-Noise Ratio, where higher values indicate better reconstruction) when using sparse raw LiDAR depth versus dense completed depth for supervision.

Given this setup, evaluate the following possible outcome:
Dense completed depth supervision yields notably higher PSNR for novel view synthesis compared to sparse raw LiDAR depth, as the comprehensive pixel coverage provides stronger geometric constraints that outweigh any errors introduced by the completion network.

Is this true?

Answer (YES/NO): NO